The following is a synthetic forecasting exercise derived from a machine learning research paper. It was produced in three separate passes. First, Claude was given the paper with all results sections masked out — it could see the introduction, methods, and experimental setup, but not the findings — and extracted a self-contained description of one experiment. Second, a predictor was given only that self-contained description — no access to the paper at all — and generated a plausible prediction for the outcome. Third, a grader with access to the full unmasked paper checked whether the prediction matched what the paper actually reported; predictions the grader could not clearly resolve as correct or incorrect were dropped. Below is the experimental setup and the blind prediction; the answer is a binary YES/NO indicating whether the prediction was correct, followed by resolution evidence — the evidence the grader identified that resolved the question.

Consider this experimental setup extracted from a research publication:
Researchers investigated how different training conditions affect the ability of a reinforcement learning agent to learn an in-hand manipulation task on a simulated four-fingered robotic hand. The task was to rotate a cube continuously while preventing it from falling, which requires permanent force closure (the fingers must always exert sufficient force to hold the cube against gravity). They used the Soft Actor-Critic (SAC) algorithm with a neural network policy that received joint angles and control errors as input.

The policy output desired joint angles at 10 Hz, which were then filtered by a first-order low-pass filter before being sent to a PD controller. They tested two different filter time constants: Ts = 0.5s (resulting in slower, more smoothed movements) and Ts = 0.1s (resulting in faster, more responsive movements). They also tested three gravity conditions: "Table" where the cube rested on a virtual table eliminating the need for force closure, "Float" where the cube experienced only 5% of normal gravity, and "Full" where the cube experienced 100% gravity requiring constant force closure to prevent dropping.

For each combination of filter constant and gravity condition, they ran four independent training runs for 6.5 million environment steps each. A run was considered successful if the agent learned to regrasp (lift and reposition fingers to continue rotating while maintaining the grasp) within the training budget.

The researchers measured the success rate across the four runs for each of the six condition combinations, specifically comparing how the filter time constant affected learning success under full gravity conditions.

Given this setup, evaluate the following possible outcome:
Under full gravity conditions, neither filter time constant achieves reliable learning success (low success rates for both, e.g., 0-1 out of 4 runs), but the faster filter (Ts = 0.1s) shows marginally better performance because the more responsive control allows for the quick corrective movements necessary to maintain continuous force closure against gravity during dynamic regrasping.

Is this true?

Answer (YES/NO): NO